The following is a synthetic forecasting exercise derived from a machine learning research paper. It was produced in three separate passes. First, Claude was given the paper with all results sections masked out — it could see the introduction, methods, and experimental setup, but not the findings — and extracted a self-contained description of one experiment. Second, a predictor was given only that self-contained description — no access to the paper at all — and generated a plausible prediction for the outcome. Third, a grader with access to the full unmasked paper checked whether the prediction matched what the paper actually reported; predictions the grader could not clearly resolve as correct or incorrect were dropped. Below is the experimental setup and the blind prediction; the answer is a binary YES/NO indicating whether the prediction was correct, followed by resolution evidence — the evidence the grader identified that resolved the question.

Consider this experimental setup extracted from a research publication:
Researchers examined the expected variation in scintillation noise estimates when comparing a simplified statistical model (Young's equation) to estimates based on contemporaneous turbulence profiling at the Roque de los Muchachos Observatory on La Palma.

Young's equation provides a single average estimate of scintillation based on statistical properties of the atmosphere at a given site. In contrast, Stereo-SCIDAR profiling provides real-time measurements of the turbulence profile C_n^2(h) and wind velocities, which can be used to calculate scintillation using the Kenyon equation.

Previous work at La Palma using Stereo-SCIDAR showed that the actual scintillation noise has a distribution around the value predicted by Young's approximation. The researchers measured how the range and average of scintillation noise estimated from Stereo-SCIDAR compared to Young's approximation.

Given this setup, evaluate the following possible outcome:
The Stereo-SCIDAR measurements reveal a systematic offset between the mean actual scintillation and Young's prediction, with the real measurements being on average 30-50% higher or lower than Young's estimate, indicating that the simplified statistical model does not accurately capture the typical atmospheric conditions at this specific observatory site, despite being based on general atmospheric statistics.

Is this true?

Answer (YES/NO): NO